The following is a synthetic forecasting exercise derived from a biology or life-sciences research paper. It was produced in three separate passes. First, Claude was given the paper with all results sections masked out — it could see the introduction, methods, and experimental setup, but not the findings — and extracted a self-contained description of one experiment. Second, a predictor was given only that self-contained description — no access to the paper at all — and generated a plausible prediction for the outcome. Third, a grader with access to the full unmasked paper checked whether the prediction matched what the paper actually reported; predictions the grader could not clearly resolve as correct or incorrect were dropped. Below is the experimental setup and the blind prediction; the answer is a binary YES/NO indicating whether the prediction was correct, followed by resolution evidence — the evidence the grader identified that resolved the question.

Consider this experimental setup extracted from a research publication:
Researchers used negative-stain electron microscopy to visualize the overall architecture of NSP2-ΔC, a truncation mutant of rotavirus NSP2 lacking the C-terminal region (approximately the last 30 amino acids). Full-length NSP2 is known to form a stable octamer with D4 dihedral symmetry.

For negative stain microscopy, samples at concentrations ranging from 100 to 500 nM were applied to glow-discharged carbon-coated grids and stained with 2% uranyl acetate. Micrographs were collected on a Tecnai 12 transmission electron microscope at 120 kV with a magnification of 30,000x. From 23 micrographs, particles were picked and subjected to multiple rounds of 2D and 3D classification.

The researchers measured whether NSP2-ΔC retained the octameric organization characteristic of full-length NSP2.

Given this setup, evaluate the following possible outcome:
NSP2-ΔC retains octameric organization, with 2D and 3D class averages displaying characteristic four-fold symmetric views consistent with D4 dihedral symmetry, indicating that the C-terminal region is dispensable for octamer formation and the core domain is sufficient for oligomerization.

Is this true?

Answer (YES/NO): YES